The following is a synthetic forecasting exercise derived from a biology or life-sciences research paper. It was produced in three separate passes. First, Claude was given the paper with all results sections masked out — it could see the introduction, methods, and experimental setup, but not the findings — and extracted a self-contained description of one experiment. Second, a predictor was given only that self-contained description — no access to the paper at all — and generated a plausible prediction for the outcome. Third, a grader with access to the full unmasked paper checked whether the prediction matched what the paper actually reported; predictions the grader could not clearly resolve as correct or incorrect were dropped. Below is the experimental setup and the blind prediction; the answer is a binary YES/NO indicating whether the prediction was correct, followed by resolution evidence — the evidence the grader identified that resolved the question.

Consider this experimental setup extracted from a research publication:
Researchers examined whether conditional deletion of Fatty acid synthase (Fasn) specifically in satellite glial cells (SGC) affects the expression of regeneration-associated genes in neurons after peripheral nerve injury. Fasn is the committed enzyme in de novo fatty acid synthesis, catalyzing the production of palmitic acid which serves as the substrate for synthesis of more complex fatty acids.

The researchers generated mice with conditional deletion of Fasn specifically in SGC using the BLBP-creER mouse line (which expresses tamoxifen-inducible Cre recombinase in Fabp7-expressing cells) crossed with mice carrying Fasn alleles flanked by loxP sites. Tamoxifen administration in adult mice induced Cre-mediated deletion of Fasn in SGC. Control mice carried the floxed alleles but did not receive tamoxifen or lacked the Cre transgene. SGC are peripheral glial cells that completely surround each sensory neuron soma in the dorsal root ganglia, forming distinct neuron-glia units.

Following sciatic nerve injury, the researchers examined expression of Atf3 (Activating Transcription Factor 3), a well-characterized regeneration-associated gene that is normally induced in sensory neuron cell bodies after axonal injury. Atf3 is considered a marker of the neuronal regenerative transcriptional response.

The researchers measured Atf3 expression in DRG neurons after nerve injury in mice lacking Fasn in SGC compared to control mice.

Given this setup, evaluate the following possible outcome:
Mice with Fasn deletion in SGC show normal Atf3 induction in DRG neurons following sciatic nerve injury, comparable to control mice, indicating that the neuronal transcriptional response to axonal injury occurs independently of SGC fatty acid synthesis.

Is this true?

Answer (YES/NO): NO